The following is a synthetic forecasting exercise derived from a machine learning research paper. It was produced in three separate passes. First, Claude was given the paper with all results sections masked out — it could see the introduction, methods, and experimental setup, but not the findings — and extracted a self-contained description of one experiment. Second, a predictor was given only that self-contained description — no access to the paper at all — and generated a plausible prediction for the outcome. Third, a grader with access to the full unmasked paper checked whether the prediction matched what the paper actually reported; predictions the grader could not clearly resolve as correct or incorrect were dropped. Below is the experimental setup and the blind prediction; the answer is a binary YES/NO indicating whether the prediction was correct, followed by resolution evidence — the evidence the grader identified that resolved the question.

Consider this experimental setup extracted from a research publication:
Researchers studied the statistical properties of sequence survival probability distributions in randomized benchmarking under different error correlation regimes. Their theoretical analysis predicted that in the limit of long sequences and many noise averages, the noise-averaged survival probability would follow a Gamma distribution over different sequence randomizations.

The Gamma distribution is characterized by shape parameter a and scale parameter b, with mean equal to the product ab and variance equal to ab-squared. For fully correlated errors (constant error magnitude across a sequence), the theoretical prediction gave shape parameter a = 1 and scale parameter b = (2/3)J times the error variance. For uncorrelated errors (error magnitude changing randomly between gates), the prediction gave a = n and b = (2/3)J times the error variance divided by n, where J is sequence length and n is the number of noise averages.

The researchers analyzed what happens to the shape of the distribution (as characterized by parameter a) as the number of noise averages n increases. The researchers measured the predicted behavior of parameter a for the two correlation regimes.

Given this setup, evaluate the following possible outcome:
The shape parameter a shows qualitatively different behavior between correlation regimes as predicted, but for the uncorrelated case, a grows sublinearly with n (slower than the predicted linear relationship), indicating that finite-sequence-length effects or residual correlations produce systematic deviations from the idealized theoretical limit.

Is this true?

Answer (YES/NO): NO